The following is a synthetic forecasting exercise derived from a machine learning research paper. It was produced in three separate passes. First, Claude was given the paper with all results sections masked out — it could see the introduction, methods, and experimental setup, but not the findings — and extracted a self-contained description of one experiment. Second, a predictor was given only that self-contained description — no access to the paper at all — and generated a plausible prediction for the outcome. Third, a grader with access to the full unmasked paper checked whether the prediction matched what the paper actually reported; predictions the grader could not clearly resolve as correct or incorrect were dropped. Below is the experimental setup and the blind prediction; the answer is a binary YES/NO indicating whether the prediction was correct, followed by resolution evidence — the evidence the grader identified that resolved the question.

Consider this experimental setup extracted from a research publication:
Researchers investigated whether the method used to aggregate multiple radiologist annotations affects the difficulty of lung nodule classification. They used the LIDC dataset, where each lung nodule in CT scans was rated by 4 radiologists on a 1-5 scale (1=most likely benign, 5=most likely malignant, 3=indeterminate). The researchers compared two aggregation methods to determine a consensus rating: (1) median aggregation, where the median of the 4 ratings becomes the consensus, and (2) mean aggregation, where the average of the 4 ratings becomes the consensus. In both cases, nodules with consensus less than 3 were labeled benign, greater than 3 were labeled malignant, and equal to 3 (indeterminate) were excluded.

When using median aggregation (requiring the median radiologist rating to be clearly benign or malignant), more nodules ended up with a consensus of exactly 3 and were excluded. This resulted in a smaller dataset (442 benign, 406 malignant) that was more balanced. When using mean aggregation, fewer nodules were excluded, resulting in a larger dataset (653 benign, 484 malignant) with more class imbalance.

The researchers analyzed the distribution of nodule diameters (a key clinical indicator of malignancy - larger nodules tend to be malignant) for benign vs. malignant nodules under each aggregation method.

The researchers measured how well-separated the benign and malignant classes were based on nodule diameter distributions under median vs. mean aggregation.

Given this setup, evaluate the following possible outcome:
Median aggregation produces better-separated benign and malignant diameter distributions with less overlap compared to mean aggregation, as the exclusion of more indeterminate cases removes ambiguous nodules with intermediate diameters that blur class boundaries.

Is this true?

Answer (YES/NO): YES